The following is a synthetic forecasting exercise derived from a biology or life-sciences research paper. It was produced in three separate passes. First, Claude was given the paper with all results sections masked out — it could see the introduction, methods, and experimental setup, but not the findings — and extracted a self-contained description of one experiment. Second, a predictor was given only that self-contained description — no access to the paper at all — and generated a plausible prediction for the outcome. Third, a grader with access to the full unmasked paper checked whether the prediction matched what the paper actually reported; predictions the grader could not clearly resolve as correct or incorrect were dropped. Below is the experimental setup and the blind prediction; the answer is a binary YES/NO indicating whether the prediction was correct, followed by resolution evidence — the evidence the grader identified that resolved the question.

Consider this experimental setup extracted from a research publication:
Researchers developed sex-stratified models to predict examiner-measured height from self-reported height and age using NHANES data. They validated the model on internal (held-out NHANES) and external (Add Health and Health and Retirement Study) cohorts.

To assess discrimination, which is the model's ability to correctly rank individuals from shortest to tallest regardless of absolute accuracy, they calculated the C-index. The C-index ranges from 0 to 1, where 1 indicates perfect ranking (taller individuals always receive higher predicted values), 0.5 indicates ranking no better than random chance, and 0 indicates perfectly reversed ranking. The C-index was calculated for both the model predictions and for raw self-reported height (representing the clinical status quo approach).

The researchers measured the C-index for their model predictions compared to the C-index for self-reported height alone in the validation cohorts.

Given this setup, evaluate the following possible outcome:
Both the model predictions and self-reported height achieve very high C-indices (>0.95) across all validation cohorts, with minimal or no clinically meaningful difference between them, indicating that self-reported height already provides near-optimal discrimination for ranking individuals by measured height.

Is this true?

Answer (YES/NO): NO